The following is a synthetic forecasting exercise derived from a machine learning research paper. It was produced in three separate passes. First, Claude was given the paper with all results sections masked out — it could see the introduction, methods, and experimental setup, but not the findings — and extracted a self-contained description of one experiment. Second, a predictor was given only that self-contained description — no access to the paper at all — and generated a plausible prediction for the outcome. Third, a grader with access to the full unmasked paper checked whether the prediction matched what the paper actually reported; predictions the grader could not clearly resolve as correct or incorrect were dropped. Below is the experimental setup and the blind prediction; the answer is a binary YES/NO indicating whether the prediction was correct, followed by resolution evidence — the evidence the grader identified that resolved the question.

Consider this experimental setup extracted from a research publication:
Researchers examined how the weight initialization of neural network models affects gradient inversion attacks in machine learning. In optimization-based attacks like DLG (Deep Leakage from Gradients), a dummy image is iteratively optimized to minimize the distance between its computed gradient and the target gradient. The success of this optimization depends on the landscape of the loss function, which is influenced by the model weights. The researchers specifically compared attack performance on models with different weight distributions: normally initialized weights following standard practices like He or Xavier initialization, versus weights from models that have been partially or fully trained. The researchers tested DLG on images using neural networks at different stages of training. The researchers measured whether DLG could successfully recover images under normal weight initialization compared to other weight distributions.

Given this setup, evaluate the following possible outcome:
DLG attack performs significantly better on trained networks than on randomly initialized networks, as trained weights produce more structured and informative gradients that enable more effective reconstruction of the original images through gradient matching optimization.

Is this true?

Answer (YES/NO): YES